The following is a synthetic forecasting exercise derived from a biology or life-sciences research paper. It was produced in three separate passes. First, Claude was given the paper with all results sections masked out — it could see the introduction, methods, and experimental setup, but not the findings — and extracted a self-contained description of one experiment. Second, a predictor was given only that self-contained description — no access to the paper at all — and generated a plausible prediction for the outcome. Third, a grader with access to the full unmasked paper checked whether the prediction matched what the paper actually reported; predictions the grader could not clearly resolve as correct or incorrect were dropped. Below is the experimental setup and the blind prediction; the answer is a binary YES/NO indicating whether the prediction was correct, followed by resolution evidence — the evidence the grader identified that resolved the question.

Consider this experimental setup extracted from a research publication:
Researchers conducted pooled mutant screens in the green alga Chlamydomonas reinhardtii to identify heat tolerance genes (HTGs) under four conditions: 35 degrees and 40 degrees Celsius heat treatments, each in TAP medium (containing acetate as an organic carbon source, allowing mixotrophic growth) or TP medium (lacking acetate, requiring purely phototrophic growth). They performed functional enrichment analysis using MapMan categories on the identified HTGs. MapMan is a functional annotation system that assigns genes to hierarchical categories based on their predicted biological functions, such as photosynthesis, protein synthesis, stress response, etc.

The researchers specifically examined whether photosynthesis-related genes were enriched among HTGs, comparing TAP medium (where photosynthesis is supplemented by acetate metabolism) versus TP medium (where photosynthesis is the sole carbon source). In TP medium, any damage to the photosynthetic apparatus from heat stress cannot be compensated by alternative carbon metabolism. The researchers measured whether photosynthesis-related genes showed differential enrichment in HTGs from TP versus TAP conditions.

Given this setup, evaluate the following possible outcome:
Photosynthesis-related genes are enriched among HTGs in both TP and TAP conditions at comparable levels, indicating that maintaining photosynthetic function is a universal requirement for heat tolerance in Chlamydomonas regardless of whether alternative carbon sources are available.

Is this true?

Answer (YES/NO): NO